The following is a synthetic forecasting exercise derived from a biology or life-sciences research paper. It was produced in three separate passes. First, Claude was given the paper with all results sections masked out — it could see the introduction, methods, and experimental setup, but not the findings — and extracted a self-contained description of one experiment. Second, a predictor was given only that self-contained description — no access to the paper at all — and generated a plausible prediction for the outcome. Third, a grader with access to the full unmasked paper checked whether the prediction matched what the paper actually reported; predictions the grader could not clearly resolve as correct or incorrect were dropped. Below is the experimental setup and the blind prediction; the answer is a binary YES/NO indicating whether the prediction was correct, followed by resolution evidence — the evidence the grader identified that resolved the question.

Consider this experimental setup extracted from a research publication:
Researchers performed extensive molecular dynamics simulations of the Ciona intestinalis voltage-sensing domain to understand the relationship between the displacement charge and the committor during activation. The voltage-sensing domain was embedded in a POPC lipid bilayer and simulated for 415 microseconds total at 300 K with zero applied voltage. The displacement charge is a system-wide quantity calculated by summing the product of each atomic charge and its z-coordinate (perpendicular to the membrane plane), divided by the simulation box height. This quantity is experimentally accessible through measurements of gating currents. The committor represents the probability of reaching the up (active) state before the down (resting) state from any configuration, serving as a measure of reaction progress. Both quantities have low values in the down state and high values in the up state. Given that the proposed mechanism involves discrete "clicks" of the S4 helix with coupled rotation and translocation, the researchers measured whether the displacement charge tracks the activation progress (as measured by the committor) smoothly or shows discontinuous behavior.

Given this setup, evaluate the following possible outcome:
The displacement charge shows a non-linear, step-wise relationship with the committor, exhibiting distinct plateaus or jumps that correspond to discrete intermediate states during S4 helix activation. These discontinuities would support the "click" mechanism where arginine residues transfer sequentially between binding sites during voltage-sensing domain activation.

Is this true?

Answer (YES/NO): NO